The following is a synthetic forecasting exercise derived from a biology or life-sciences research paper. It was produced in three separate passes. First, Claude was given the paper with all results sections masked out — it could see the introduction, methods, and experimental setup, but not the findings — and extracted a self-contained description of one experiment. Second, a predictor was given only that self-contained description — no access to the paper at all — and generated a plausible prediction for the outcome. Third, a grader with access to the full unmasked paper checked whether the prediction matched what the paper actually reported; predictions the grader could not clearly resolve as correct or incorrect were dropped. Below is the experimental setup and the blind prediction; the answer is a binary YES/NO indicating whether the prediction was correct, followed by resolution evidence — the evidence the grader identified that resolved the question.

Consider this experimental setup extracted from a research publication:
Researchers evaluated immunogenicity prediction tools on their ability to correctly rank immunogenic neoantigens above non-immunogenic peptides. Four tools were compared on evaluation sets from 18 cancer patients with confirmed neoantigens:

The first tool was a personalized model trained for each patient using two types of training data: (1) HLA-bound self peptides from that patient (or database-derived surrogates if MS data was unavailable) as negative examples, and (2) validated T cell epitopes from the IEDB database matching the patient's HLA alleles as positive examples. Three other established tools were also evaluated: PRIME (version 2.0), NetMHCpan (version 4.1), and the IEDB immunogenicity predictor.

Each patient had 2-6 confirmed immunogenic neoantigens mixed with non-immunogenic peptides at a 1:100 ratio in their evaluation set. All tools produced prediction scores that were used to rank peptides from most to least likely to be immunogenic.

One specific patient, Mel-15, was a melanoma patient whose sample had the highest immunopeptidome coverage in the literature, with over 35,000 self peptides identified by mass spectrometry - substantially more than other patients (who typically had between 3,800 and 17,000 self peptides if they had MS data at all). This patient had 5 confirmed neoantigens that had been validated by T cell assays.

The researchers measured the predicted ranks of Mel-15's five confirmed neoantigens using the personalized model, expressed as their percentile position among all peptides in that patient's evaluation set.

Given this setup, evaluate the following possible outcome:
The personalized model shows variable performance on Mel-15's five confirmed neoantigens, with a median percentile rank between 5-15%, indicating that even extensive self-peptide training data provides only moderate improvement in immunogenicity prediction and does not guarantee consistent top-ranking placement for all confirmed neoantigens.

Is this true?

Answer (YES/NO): NO